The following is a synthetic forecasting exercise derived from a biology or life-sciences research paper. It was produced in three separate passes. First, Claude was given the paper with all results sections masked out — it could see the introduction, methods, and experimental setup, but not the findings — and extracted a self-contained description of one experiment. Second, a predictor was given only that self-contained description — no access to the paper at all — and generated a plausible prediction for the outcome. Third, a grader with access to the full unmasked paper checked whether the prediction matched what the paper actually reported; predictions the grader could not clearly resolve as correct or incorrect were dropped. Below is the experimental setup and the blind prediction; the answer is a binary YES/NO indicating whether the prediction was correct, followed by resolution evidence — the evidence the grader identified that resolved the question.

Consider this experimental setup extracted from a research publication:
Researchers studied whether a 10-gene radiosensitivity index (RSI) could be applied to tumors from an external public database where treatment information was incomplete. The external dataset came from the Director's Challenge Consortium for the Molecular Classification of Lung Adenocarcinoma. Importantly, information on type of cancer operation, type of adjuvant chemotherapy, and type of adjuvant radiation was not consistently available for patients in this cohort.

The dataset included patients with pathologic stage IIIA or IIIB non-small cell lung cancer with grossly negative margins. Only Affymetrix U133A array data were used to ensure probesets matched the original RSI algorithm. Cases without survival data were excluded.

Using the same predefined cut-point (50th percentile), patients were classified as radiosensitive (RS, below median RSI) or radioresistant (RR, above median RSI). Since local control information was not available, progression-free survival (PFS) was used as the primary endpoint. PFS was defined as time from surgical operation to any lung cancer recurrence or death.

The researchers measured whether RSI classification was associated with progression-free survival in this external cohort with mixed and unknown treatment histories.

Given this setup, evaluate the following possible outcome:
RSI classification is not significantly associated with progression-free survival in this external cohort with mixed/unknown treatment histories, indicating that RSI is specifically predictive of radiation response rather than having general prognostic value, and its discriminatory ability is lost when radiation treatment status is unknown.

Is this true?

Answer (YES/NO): YES